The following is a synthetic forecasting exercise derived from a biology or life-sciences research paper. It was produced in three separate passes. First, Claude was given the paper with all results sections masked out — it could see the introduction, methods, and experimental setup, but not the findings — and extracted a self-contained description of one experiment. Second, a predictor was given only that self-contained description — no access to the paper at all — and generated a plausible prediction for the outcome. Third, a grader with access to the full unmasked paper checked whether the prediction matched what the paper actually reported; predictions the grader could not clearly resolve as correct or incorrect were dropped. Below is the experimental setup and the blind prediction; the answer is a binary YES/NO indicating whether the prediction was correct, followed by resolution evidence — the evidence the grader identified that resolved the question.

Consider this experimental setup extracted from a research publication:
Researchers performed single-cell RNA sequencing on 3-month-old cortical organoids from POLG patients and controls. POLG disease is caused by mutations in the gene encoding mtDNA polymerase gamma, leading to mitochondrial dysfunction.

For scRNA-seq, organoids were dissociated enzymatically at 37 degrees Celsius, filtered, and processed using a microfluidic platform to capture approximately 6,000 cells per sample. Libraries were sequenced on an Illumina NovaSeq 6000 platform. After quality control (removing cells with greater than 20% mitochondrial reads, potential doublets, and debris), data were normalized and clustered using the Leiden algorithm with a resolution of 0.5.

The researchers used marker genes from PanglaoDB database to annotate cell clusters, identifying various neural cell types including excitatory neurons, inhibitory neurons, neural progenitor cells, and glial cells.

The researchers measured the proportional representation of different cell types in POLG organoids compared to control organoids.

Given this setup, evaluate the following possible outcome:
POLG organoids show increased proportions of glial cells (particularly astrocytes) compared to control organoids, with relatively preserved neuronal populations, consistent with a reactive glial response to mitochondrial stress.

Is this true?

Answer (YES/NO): NO